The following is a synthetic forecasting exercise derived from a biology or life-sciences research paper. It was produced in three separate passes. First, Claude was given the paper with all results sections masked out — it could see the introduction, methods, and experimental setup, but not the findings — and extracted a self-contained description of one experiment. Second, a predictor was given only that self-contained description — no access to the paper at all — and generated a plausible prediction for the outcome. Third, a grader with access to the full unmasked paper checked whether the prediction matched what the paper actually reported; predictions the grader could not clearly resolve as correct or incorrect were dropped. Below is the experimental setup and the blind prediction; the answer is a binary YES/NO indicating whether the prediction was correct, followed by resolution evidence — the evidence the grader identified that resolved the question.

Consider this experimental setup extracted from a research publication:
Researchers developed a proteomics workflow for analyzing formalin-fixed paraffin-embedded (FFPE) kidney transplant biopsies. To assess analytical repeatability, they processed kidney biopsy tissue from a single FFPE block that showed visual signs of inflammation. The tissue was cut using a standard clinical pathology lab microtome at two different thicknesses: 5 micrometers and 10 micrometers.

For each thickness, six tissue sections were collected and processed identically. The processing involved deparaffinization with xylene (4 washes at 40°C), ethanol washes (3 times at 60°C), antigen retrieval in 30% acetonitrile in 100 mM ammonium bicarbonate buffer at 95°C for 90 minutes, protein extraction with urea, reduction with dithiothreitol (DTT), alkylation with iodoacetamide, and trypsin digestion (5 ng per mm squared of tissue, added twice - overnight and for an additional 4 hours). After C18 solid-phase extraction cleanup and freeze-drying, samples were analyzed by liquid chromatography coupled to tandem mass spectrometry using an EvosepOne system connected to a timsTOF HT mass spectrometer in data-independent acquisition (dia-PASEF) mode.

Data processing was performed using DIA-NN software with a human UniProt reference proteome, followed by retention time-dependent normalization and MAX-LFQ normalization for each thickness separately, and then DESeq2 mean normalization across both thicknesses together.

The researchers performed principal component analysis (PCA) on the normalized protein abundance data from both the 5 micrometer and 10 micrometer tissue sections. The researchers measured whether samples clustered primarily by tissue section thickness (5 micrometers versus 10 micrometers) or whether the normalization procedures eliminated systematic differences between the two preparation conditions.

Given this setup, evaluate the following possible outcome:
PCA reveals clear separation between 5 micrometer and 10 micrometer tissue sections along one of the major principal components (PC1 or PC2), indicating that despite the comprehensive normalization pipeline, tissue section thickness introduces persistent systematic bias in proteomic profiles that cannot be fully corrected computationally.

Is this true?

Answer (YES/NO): YES